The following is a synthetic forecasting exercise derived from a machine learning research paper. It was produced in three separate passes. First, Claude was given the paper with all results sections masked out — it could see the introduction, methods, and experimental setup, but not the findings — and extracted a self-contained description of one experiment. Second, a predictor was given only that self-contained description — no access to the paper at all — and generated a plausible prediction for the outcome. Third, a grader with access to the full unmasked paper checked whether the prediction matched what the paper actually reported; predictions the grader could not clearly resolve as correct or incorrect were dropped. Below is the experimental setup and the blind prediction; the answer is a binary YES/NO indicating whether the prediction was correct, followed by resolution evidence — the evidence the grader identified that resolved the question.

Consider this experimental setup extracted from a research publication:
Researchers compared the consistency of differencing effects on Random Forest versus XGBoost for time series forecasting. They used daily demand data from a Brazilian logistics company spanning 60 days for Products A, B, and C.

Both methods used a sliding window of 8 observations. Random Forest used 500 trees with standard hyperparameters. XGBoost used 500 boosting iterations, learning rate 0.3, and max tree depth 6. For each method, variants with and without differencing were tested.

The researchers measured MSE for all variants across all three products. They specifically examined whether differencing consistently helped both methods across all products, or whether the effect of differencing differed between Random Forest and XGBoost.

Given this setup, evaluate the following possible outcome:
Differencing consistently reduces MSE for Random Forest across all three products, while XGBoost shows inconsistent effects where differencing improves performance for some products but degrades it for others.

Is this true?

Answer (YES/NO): YES